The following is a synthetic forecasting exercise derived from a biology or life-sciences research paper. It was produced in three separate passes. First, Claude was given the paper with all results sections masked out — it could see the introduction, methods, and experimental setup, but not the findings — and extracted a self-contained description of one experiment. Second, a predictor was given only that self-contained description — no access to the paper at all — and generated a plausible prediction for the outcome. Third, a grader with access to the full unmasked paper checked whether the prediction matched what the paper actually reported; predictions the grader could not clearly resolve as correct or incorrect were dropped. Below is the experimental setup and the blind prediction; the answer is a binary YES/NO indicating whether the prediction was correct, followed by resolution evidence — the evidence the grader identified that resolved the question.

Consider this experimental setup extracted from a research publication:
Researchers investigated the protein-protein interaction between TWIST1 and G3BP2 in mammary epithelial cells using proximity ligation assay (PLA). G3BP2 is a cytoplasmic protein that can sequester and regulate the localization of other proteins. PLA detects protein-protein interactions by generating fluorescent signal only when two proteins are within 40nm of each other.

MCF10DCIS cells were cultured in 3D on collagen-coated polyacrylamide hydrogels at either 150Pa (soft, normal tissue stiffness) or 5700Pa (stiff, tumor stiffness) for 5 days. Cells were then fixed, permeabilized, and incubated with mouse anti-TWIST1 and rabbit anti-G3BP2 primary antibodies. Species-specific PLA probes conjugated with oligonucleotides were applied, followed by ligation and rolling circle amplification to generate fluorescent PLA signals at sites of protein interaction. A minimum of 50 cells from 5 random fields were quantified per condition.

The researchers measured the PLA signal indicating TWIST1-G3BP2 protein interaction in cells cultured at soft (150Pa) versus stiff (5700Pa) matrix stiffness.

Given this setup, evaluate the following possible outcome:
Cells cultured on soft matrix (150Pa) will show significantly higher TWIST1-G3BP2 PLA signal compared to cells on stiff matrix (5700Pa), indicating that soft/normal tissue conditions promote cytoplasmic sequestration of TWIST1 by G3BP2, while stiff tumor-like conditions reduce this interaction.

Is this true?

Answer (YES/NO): YES